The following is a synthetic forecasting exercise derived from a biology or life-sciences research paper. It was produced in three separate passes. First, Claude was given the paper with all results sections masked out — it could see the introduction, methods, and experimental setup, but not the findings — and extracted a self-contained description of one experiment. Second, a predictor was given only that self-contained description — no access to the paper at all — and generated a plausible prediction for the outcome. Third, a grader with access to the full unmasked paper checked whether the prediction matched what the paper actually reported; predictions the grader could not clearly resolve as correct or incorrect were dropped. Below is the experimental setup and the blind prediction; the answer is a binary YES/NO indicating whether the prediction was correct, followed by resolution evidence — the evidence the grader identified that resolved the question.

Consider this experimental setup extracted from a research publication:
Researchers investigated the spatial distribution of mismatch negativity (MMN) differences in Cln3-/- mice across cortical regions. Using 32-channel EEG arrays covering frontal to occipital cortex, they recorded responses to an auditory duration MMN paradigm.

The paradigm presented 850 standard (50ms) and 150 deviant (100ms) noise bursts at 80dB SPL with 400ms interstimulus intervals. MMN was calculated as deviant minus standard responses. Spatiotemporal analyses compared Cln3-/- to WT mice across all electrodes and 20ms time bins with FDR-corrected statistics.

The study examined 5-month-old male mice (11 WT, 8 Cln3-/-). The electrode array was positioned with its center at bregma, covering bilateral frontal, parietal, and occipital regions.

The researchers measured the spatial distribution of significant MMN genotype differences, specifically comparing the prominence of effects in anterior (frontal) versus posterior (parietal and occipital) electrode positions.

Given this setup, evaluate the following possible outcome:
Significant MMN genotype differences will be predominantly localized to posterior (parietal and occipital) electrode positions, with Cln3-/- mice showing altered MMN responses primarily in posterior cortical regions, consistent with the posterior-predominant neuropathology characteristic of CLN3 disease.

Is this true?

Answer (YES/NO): NO